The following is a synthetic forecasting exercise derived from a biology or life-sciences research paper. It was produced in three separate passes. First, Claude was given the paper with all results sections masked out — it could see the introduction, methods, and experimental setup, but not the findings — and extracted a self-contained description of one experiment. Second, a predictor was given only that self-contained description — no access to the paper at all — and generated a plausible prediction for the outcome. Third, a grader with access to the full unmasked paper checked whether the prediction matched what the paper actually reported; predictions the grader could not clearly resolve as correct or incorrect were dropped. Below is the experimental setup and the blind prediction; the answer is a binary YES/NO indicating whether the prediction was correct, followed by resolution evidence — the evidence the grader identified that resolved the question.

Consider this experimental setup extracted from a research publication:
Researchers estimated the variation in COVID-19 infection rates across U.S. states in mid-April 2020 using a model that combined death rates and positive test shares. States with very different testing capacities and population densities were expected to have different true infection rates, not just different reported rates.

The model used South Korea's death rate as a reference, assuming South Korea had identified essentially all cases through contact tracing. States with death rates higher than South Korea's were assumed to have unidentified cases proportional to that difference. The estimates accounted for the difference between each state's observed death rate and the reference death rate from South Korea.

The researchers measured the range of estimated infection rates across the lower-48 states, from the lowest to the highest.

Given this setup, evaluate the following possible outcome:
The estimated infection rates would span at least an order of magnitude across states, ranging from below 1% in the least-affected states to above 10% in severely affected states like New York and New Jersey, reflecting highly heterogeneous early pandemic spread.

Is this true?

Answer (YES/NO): NO